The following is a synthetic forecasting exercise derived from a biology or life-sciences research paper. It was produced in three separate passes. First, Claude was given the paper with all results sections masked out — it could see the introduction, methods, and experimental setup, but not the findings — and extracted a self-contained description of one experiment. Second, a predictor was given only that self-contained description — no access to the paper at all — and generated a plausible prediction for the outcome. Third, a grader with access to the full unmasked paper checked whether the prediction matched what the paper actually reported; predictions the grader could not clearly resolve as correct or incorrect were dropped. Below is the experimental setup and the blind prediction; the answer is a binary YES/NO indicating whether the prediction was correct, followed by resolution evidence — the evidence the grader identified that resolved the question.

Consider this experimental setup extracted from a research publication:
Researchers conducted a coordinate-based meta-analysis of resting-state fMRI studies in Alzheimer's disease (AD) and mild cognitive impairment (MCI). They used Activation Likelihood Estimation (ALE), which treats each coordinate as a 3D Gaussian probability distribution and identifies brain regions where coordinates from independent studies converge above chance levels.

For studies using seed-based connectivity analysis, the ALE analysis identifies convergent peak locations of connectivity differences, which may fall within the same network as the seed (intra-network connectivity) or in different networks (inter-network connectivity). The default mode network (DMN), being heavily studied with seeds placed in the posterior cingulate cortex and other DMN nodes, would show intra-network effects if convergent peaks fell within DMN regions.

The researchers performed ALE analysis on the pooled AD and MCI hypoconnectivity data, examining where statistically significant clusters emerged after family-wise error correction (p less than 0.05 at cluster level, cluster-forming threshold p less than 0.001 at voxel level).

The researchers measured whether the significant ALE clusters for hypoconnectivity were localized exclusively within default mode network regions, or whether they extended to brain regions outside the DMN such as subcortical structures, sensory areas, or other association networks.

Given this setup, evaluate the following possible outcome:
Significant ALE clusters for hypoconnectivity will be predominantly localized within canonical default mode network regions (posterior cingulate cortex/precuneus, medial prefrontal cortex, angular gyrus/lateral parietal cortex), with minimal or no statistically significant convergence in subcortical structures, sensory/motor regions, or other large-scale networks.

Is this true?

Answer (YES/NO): NO